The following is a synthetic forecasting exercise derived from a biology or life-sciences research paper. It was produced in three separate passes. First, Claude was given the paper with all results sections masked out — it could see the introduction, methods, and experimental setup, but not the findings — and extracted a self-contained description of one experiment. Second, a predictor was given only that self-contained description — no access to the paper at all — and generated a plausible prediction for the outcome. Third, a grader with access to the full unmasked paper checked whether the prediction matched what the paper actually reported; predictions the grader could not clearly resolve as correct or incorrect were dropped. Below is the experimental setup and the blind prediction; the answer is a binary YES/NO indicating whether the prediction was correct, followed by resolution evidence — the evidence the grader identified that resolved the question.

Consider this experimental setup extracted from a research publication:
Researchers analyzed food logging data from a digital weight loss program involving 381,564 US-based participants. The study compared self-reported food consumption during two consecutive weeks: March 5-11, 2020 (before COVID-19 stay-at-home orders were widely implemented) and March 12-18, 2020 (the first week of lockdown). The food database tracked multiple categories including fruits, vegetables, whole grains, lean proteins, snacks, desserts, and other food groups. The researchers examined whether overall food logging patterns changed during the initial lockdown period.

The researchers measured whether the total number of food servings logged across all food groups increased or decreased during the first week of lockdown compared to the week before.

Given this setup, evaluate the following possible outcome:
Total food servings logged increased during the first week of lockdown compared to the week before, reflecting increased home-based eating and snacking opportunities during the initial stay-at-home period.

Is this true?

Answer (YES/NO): NO